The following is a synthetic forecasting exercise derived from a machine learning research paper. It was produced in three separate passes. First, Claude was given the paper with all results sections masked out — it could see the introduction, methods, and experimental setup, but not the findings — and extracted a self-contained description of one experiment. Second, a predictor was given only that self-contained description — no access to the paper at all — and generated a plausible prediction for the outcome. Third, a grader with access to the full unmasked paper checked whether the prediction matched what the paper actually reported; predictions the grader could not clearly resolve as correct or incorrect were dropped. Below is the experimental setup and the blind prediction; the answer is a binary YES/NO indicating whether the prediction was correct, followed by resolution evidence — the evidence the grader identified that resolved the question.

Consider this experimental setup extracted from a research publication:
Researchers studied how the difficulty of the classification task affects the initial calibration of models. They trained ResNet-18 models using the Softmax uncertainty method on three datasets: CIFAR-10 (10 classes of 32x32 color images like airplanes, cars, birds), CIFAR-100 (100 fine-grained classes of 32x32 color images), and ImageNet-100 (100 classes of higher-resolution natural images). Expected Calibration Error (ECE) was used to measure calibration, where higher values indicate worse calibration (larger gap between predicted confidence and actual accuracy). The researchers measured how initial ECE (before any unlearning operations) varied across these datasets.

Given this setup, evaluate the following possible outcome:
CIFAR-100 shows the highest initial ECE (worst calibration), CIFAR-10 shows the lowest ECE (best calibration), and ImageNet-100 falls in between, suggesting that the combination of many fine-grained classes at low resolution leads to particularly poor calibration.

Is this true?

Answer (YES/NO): YES